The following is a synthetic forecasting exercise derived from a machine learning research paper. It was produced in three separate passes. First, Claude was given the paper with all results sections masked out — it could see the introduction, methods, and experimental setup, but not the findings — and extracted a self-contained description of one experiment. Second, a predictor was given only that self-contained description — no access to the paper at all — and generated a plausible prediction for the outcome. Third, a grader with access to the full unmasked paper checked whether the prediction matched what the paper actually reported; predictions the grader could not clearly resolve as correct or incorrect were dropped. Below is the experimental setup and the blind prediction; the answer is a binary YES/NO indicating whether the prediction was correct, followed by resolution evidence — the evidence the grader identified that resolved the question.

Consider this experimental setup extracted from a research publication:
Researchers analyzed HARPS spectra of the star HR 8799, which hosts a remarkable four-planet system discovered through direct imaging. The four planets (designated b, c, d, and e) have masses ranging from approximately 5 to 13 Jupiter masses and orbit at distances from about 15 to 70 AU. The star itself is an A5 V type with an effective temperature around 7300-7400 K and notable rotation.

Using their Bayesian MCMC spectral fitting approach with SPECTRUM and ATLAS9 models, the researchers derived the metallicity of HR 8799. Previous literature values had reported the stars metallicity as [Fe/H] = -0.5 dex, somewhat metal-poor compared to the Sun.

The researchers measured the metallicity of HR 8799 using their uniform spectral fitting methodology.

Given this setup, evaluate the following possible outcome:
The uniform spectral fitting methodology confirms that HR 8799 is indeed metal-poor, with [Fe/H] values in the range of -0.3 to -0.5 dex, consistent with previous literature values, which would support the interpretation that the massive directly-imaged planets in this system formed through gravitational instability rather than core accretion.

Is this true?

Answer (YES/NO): NO